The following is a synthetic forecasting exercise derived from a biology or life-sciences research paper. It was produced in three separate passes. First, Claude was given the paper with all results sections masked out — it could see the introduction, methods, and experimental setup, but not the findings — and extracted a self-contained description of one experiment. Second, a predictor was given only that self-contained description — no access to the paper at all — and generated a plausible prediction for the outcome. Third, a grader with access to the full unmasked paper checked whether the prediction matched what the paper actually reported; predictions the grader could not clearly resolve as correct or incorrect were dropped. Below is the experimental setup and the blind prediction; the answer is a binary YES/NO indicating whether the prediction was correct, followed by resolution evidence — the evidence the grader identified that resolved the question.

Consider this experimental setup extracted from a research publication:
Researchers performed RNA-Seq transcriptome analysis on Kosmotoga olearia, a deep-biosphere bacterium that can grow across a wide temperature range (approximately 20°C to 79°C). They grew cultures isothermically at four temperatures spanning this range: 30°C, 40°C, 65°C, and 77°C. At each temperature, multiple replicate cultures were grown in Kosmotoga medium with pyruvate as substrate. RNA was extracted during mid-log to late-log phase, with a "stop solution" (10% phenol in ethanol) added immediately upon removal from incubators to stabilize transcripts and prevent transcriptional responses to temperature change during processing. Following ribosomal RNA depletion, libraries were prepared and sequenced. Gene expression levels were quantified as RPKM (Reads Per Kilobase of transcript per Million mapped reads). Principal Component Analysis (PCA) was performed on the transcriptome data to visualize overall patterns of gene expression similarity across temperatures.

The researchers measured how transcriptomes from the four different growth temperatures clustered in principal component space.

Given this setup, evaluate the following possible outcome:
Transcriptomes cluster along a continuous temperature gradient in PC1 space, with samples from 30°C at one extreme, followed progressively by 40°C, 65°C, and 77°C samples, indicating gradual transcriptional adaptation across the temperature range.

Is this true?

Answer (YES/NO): NO